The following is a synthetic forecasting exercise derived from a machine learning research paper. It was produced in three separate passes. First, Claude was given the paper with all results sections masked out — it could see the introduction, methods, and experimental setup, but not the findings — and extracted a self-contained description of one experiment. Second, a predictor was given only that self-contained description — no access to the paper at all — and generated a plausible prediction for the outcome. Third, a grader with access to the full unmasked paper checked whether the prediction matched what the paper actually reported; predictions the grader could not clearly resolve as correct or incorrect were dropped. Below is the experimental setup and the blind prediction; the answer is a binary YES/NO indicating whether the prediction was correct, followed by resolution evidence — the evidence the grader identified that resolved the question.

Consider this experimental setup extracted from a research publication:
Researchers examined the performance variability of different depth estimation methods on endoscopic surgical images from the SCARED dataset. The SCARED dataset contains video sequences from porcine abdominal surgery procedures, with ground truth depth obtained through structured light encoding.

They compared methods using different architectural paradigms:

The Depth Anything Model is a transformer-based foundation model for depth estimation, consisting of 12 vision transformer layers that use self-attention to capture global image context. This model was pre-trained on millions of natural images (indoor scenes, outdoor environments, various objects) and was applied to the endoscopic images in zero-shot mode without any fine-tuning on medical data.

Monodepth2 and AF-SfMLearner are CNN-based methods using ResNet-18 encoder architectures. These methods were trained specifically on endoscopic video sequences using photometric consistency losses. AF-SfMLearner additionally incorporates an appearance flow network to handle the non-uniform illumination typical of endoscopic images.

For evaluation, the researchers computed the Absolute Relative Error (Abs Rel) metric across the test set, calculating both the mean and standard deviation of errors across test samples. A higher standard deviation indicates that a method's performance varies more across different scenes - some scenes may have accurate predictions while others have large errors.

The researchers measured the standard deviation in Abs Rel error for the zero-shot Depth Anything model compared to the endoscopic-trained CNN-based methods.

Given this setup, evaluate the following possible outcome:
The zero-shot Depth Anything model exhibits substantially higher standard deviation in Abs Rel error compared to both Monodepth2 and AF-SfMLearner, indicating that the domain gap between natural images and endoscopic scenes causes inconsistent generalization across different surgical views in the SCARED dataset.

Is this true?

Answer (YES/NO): YES